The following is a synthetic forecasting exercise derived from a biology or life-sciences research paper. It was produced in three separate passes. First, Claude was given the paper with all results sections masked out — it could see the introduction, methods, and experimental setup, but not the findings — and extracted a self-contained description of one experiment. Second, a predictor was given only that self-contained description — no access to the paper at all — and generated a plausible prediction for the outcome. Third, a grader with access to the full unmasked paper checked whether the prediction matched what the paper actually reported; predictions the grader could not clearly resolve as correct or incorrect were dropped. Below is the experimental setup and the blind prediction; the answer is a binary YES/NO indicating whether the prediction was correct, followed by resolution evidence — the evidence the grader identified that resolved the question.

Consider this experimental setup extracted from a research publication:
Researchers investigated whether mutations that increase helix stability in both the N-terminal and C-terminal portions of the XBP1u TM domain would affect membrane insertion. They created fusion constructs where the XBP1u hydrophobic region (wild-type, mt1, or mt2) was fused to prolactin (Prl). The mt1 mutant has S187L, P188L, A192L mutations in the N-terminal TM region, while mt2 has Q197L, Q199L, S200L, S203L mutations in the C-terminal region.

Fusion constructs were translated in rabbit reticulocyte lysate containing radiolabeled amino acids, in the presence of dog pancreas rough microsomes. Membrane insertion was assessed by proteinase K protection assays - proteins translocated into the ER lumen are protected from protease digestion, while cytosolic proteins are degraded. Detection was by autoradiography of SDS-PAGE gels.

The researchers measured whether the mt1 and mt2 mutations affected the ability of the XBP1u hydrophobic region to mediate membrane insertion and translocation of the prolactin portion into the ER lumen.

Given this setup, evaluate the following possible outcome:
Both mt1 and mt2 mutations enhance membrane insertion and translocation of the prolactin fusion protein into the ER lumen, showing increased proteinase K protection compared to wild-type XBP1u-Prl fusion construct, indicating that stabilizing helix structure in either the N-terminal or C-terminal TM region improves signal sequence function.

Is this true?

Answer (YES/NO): NO